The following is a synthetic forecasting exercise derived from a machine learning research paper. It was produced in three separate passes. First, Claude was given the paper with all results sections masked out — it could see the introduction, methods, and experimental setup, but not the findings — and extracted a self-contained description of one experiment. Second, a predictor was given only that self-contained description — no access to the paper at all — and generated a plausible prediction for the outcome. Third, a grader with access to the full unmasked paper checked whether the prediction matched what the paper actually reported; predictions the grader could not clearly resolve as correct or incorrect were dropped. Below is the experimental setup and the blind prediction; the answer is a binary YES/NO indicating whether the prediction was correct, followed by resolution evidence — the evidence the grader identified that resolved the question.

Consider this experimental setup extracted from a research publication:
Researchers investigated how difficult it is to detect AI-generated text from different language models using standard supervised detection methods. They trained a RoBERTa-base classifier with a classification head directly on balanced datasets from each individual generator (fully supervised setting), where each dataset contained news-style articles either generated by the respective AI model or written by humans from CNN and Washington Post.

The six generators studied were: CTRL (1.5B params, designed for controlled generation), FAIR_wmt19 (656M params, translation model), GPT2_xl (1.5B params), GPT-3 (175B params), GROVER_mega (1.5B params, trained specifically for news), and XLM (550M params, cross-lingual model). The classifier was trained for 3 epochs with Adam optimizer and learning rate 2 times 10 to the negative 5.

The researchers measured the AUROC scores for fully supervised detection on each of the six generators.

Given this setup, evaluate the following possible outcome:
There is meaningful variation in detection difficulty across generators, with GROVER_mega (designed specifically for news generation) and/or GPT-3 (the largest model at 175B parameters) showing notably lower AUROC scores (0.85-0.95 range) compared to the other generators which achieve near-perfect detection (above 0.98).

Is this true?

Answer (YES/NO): NO